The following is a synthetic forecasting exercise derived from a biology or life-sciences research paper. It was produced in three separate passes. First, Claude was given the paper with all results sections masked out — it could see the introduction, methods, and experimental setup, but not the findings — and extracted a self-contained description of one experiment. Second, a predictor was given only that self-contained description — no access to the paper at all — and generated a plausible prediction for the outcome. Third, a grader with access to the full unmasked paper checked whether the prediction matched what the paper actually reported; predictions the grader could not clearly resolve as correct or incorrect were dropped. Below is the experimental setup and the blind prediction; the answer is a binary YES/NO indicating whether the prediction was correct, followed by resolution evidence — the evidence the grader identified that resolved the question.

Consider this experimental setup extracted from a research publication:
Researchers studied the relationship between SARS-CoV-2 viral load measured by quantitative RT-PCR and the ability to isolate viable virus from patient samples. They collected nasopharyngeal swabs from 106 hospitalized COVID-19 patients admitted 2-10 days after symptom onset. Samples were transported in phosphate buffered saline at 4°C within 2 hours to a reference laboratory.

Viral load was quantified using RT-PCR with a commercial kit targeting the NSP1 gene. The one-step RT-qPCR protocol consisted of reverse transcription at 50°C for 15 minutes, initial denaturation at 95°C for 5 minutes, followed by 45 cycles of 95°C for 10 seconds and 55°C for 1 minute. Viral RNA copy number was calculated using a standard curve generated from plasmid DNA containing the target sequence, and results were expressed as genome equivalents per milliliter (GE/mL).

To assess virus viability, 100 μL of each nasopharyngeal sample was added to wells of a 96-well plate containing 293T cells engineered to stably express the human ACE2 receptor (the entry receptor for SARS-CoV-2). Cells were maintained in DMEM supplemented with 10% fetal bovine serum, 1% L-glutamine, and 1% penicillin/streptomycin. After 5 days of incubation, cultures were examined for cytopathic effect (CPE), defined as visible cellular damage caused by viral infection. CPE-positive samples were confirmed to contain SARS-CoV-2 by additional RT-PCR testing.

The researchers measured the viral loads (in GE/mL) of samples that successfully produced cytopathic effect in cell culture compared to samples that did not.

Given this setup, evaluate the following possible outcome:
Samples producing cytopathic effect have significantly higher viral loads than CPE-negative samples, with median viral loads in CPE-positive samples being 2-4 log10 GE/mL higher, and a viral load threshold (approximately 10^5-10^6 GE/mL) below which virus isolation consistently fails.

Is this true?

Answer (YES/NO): NO